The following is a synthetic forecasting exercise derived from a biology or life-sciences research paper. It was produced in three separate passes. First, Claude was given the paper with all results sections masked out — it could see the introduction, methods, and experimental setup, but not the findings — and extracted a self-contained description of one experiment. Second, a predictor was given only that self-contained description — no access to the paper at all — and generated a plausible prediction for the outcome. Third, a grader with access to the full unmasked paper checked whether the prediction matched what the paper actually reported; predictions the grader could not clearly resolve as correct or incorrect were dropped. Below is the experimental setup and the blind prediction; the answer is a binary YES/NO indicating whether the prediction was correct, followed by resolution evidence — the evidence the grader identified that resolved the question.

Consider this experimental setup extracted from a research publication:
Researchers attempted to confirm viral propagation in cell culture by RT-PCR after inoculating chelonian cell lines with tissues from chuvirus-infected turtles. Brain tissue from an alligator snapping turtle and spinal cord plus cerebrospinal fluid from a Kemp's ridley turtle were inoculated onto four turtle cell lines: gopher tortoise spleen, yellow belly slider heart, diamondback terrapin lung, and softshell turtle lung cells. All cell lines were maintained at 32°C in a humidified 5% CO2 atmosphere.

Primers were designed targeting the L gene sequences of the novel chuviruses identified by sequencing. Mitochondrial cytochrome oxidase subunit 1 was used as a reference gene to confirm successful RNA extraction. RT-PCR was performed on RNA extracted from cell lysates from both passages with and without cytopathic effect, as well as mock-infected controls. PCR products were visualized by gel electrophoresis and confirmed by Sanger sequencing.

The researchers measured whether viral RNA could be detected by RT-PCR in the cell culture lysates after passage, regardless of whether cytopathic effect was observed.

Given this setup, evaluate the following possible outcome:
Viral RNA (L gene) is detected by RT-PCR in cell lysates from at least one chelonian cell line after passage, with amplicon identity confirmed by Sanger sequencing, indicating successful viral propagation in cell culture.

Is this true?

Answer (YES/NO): YES